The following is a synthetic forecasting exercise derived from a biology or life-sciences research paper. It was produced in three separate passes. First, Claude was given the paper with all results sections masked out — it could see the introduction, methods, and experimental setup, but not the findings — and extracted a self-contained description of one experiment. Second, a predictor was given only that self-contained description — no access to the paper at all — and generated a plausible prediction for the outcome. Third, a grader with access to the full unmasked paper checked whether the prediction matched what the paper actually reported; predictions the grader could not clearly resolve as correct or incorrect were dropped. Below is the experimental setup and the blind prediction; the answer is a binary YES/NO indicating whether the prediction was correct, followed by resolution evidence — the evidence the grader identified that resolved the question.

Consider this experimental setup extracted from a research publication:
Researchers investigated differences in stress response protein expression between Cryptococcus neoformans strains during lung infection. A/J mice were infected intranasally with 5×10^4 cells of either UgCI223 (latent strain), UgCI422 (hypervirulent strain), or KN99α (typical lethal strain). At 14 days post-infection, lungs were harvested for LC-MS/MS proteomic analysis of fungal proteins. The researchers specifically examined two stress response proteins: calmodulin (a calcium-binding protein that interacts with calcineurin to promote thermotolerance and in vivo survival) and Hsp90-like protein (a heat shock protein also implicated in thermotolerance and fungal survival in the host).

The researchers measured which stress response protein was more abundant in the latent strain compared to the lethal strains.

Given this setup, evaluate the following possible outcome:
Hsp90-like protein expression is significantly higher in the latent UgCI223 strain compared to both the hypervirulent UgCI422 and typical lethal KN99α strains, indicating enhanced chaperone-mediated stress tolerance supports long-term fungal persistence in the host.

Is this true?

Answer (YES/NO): NO